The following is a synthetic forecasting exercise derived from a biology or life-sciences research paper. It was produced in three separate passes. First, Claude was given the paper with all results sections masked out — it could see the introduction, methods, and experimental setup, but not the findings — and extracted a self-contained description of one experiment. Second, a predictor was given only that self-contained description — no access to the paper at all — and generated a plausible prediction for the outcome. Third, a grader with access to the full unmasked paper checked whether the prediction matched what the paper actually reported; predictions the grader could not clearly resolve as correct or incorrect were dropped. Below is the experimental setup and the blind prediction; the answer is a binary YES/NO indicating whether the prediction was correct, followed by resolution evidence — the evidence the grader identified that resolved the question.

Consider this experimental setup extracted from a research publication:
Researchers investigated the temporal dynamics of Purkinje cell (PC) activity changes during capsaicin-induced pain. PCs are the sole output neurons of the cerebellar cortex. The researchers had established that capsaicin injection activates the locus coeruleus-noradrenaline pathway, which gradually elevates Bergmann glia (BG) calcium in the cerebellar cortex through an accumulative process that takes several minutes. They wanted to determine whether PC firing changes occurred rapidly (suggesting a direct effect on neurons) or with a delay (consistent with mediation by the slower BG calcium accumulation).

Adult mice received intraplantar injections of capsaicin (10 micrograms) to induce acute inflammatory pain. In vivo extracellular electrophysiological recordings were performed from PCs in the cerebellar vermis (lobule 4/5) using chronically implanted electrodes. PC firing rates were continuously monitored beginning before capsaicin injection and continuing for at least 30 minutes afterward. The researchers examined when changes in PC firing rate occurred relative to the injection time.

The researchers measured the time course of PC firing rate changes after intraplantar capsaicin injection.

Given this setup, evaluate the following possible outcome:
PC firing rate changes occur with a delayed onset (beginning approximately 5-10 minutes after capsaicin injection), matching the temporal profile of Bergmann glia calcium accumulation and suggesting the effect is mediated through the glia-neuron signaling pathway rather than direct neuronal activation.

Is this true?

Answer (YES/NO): YES